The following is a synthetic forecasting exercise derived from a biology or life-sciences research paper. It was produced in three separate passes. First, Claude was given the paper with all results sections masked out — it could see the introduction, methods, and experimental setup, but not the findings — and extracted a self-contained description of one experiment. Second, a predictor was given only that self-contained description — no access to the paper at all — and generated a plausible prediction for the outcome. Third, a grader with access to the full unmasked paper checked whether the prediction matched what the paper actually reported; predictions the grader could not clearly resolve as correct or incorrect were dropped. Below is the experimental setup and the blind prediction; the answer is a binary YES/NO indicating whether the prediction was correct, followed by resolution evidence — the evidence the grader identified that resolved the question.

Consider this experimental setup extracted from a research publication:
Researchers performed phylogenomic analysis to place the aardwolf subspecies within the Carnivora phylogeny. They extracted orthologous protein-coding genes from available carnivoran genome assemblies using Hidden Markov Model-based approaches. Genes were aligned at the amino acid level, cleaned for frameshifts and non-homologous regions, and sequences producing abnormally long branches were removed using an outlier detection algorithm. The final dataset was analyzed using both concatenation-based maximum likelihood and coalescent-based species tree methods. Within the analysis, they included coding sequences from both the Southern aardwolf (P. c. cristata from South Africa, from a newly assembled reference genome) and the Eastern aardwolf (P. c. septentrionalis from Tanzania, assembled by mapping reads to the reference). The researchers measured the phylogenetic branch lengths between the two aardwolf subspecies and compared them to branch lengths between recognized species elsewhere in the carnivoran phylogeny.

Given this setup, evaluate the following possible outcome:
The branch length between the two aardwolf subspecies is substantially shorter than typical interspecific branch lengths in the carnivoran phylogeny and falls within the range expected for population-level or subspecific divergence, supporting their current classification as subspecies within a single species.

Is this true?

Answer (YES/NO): NO